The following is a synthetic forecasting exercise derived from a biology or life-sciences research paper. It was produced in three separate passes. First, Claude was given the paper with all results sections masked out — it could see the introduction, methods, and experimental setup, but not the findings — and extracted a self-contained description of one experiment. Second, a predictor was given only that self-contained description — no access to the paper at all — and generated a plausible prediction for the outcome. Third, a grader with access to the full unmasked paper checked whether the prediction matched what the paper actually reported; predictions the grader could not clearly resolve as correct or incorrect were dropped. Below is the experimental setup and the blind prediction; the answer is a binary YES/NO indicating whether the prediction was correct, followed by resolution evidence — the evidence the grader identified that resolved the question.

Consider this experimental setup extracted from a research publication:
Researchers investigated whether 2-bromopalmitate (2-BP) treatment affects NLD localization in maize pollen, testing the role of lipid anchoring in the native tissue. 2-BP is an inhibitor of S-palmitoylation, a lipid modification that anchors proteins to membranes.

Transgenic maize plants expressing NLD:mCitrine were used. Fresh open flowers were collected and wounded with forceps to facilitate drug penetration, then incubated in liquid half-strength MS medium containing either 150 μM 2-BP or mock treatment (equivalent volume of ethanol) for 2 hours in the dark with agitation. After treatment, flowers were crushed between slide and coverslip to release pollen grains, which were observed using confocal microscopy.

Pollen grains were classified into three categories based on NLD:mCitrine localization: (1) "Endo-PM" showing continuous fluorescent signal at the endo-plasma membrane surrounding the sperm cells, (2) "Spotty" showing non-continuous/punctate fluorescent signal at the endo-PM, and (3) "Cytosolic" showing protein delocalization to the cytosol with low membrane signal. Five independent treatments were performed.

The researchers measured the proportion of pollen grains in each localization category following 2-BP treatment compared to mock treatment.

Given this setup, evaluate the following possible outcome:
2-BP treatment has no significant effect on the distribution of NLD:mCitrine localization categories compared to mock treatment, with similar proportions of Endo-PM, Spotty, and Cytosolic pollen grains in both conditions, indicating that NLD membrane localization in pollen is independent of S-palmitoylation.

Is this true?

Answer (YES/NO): NO